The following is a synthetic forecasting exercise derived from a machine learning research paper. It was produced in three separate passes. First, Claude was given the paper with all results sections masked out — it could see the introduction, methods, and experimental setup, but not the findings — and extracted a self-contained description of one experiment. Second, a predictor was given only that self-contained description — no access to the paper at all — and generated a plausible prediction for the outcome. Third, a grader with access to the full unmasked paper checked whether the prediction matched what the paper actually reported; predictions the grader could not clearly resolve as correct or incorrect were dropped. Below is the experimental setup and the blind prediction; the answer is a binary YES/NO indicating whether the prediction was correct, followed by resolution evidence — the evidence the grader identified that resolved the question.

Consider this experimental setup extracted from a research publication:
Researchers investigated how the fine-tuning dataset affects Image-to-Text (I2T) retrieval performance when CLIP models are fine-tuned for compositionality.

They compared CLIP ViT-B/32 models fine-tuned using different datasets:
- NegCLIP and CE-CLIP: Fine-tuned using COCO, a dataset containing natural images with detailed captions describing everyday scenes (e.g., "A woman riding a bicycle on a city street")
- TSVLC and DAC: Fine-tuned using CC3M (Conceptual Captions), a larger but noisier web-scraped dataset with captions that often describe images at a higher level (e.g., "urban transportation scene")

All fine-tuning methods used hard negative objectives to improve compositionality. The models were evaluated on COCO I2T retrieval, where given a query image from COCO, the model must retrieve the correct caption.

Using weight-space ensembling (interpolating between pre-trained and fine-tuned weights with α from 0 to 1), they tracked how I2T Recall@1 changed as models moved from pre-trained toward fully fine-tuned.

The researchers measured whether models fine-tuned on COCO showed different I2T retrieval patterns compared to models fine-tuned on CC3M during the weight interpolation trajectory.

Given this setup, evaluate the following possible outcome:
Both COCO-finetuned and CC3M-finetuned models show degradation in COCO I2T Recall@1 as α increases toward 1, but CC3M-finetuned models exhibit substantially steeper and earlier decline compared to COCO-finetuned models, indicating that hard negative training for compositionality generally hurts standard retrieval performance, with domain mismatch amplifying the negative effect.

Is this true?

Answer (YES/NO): NO